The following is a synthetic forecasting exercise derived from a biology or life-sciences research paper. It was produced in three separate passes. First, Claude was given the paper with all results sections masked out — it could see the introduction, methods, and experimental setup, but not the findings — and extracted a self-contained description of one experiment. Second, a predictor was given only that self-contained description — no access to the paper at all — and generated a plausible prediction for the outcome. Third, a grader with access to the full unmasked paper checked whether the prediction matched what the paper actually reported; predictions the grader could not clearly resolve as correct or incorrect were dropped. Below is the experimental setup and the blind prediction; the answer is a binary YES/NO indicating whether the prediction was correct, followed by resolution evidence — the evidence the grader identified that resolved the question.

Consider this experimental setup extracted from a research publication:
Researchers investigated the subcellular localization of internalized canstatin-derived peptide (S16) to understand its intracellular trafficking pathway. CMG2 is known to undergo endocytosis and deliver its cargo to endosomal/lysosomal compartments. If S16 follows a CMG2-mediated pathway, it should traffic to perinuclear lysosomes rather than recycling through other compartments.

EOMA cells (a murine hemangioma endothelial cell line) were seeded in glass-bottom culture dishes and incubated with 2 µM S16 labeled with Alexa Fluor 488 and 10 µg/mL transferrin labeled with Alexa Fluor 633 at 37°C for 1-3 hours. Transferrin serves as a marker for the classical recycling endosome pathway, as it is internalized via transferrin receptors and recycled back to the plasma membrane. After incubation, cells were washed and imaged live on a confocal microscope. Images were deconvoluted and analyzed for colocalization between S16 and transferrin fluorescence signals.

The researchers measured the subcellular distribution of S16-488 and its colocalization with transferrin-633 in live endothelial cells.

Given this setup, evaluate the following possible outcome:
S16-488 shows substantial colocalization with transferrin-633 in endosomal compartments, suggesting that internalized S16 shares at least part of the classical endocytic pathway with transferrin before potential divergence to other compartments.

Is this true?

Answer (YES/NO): YES